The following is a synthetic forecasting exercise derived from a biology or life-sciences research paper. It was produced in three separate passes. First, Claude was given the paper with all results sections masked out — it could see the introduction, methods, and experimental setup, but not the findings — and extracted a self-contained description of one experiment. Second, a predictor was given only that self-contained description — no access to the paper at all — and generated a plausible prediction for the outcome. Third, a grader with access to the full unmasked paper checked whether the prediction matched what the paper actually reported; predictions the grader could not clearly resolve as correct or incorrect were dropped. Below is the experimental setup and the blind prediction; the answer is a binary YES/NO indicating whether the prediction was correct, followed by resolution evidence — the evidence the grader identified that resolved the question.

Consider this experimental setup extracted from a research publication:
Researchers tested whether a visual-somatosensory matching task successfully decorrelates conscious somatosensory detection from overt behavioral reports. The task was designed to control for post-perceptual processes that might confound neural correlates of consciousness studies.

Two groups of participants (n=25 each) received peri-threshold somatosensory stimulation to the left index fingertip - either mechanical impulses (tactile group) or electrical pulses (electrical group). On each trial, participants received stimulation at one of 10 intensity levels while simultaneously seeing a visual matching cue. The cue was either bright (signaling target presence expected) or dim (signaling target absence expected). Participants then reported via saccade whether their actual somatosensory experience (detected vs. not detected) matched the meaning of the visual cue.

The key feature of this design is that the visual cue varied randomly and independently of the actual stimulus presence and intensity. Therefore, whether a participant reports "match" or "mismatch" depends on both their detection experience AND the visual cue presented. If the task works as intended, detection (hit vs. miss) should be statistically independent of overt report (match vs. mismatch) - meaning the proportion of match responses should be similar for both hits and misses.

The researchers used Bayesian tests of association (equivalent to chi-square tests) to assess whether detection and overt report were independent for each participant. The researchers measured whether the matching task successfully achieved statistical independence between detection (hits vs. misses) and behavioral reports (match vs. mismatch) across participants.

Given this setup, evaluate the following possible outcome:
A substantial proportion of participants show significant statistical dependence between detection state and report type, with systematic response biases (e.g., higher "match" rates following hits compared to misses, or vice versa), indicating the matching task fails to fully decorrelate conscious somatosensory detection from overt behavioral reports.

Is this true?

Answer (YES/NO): NO